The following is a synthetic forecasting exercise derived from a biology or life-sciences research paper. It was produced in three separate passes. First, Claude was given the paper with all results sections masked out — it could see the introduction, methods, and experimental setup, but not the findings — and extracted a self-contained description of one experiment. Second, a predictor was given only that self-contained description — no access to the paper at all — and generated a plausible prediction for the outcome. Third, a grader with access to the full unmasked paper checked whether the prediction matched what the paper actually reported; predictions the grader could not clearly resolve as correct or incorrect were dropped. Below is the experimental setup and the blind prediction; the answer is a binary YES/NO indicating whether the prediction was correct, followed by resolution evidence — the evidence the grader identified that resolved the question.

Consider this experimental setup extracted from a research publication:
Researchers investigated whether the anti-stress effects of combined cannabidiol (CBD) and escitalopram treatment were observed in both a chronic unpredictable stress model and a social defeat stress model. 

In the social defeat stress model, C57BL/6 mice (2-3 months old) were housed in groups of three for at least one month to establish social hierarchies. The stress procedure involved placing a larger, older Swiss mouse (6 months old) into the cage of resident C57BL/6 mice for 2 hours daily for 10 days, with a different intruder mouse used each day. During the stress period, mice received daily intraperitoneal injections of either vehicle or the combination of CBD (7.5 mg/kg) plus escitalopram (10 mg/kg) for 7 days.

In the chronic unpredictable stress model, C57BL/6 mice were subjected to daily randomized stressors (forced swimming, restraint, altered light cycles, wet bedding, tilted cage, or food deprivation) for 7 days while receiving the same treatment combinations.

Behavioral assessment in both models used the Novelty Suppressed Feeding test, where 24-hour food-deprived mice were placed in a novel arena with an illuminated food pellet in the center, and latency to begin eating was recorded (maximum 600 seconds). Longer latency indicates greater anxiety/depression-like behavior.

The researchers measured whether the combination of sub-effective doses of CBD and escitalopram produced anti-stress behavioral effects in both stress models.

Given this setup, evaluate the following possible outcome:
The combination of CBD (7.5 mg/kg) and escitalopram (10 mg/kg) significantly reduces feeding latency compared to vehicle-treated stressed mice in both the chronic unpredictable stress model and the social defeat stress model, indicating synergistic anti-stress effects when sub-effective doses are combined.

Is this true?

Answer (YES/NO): YES